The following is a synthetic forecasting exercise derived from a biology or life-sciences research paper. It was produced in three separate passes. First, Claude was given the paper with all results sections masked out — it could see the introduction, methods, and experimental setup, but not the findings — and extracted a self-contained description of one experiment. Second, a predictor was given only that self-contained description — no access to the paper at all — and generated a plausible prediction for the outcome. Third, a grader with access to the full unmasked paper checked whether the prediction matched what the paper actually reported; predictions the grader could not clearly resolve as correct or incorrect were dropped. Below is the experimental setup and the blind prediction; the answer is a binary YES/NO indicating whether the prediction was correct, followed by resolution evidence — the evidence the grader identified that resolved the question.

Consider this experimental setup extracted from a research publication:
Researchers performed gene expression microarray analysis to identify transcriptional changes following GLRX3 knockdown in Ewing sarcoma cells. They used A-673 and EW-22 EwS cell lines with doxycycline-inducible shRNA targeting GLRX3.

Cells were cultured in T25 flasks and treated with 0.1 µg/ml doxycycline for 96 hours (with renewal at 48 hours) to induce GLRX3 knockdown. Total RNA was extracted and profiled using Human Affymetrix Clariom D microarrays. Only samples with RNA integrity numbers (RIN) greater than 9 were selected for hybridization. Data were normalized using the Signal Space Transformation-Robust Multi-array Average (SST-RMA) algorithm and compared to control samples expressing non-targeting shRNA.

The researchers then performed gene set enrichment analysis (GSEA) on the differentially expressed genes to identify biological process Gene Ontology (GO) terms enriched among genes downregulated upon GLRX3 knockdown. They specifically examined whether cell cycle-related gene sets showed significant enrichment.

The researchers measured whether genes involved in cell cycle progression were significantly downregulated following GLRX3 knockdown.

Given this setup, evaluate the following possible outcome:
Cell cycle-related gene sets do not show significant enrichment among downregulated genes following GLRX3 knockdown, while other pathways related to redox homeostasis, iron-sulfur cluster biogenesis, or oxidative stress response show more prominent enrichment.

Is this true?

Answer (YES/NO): NO